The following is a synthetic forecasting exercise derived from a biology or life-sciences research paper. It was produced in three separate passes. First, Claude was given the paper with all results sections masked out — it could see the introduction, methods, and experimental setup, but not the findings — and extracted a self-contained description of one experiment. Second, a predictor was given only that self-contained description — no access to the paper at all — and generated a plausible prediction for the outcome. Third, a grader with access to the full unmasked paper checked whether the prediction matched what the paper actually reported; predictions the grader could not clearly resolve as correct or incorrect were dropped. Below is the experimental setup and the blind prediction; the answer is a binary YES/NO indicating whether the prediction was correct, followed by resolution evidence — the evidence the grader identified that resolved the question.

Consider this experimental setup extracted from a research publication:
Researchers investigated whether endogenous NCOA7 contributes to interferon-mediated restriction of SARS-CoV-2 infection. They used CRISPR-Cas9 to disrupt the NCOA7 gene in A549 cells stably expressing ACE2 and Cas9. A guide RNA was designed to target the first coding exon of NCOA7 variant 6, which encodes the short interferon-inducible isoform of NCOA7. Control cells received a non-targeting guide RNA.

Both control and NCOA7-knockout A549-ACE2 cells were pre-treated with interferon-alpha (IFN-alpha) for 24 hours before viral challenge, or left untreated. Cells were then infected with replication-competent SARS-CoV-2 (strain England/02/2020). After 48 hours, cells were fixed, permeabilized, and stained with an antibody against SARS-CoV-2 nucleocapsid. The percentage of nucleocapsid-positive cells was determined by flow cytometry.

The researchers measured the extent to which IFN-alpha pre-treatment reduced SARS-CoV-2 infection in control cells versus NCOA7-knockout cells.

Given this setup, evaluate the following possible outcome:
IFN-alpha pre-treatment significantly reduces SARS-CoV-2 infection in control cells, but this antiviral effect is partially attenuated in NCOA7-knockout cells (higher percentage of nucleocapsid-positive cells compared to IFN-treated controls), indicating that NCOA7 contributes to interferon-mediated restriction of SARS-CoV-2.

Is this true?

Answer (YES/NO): YES